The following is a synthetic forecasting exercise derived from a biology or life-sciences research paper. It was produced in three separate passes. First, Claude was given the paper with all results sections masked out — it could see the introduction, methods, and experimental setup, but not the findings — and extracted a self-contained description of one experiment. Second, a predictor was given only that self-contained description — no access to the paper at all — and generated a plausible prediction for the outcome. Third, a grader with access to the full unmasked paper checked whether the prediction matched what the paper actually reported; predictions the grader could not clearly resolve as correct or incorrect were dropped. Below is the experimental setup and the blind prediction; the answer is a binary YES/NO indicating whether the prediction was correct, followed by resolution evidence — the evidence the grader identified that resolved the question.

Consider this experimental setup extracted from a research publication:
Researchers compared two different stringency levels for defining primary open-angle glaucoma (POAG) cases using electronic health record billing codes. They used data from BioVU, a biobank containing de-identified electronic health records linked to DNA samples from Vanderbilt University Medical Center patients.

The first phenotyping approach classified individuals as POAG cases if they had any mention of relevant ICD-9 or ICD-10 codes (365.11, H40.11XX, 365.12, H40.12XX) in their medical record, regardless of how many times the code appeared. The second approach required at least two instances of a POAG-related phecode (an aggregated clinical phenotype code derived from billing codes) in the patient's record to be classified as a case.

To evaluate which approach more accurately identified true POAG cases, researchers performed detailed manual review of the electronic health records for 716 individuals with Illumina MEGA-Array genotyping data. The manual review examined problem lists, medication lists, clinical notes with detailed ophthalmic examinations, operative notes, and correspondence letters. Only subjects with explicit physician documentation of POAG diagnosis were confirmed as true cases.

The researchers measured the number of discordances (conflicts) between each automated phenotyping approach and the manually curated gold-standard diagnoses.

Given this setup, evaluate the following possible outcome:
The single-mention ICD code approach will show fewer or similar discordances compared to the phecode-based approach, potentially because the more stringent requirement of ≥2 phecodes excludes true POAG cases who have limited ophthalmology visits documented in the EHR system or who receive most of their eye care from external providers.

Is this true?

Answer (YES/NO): NO